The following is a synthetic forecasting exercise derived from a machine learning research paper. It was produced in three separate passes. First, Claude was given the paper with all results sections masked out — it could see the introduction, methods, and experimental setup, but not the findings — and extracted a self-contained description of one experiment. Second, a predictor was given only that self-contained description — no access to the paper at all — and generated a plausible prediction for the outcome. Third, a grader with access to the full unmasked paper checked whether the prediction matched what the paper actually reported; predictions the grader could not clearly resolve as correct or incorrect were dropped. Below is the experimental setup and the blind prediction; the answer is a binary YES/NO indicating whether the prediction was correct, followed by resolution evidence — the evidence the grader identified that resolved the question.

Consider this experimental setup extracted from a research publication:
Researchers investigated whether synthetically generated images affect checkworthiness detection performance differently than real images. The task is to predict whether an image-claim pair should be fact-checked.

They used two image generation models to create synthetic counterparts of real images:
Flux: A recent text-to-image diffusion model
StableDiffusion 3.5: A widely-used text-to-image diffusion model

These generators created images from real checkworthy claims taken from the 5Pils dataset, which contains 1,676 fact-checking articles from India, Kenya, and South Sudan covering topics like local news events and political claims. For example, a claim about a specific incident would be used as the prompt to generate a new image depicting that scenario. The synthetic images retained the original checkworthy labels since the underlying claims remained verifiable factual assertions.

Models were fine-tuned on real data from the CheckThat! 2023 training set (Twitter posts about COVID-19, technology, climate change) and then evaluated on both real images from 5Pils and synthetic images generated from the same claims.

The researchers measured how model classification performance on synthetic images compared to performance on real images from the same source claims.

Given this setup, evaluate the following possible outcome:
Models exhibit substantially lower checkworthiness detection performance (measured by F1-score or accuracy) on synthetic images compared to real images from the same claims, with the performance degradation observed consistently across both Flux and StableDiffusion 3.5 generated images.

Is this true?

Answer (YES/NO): NO